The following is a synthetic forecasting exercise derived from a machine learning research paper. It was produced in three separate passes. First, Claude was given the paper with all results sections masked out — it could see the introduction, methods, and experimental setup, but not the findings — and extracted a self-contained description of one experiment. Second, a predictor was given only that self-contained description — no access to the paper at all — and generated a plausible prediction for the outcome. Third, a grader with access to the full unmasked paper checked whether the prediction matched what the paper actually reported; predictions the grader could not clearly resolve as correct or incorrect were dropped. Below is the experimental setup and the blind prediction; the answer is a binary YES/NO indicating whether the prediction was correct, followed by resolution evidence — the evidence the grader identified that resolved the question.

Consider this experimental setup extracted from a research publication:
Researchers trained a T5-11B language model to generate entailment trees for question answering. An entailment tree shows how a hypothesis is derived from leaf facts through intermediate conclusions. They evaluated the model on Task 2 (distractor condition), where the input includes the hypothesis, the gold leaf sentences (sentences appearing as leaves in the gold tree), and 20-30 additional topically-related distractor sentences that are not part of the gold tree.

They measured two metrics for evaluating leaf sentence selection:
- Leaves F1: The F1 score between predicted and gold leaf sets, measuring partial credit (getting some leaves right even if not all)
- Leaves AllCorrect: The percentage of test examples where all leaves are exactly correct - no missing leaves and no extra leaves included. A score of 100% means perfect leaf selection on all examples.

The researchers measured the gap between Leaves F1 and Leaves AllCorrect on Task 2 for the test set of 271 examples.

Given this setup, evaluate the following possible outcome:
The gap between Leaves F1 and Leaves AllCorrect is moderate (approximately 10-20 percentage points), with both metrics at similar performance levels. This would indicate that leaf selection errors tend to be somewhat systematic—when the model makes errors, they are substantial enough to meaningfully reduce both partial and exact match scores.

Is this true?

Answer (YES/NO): NO